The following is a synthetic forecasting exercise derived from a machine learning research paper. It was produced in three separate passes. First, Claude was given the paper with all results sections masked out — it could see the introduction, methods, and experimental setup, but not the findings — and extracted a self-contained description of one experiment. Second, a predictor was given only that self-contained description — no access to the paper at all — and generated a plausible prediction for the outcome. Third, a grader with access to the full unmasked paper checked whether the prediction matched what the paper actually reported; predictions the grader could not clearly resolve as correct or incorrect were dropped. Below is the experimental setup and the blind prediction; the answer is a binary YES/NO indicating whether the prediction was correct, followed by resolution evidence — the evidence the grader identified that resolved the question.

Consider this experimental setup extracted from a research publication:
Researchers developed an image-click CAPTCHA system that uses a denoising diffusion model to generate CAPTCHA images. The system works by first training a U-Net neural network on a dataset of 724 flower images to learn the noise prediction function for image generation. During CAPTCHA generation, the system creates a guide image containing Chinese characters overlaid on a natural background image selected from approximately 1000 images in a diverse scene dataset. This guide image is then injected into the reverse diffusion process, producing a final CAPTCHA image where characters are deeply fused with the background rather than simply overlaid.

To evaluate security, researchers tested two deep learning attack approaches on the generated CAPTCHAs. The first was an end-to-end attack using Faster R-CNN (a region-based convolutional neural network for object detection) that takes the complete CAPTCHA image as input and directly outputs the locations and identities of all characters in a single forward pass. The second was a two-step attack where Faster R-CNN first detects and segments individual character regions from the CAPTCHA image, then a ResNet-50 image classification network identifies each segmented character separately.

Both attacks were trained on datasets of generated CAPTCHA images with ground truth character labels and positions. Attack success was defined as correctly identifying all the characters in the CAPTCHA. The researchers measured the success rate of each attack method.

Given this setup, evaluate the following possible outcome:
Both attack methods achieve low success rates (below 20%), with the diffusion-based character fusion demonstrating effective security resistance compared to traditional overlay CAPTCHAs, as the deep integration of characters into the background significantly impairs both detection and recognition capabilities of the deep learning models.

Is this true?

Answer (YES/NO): NO